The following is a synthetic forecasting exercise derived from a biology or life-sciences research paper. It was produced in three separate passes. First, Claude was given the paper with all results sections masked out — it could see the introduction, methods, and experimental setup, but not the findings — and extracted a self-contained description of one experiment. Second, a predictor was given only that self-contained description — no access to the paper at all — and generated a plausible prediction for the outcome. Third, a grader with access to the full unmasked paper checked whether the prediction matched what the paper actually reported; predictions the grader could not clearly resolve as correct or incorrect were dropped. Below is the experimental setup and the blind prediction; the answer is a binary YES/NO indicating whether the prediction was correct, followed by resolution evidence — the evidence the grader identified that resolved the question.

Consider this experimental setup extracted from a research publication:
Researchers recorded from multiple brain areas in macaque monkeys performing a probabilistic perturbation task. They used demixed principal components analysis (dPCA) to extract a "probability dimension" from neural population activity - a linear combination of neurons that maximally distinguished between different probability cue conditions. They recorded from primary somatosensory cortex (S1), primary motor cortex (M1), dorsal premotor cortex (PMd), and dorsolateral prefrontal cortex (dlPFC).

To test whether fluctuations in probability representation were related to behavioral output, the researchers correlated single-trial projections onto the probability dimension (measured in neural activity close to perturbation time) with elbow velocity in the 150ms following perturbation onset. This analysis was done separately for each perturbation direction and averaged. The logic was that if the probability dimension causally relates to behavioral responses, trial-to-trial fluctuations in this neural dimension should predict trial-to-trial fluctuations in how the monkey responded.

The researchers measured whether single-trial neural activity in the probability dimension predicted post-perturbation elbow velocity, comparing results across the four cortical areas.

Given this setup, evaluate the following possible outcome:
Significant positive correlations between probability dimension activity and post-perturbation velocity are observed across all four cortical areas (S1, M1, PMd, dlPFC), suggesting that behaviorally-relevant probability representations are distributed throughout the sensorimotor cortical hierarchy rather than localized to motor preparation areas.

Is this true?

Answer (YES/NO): NO